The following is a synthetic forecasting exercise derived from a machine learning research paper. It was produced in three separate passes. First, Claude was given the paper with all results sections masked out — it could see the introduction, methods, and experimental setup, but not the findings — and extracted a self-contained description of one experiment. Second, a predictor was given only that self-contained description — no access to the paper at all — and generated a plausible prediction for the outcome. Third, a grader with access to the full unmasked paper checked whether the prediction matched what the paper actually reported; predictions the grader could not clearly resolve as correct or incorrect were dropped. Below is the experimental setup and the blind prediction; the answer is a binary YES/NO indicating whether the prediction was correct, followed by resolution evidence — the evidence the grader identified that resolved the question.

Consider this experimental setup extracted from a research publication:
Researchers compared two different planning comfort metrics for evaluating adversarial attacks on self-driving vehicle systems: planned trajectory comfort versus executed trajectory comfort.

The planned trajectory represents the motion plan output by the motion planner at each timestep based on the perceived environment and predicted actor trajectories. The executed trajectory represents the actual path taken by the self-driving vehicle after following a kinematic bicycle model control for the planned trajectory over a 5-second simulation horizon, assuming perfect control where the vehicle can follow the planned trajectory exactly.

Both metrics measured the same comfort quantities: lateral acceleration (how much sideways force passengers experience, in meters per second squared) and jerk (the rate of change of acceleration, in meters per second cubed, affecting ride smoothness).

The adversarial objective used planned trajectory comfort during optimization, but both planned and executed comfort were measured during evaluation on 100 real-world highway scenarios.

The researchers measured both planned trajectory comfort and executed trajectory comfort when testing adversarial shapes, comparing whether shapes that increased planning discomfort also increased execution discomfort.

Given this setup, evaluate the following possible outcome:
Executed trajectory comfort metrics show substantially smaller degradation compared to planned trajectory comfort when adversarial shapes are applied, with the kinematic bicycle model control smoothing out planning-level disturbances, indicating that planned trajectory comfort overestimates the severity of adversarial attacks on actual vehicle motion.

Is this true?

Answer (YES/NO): NO